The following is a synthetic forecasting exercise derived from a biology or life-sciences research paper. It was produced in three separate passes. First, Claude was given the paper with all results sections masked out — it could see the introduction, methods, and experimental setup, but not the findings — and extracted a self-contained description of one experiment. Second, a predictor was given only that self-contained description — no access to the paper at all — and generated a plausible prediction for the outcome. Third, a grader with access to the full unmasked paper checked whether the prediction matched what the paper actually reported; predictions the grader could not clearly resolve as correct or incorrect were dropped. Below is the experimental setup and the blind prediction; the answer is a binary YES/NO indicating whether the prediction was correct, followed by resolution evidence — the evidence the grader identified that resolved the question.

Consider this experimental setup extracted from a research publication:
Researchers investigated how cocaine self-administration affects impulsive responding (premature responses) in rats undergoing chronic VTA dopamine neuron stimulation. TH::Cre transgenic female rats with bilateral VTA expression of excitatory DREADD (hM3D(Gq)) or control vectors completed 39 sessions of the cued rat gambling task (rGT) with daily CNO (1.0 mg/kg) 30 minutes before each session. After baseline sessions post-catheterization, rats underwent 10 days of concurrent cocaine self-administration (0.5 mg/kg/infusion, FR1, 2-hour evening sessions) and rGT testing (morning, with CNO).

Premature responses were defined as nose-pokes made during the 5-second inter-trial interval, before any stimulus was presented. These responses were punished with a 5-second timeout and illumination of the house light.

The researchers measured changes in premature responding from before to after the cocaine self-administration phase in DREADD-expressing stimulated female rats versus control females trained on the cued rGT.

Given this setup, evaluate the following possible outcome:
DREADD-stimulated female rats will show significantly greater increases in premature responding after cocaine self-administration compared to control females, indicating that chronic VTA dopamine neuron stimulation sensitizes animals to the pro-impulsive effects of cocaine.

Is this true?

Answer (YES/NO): YES